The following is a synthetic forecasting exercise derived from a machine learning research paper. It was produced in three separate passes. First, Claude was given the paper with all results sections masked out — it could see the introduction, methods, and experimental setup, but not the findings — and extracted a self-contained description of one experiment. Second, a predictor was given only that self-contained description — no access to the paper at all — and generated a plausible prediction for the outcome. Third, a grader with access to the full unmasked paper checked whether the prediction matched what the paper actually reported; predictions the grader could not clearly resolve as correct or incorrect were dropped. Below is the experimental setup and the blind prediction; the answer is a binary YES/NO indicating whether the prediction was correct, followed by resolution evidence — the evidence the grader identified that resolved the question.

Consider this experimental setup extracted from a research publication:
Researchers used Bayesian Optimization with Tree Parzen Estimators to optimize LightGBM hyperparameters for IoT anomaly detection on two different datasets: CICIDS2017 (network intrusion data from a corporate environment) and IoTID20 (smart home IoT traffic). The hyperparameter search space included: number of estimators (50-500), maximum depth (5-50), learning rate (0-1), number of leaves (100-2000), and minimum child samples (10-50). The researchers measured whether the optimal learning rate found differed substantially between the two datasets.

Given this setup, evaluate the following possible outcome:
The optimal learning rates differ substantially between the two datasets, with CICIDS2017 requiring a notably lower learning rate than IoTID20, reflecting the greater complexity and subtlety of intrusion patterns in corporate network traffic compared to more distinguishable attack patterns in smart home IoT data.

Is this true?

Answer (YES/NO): NO